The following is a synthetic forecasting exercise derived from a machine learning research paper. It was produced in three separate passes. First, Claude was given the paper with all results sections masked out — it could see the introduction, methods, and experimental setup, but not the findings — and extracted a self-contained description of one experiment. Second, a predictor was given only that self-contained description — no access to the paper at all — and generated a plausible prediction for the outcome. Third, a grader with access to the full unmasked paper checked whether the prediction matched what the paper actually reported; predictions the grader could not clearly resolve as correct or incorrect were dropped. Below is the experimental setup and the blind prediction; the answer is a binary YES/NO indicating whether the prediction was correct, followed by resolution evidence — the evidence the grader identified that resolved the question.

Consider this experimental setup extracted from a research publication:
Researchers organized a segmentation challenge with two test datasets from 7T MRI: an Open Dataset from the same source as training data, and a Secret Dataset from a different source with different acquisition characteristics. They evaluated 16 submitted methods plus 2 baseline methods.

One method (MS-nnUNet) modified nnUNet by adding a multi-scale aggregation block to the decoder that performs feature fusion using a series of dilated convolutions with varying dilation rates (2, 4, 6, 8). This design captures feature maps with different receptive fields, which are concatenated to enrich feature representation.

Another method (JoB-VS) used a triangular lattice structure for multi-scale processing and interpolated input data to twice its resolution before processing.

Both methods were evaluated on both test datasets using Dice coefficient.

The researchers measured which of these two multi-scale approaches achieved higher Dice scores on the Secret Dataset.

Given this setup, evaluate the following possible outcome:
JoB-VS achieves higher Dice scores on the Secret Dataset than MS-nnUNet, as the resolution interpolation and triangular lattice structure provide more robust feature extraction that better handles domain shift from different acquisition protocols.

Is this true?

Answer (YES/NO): NO